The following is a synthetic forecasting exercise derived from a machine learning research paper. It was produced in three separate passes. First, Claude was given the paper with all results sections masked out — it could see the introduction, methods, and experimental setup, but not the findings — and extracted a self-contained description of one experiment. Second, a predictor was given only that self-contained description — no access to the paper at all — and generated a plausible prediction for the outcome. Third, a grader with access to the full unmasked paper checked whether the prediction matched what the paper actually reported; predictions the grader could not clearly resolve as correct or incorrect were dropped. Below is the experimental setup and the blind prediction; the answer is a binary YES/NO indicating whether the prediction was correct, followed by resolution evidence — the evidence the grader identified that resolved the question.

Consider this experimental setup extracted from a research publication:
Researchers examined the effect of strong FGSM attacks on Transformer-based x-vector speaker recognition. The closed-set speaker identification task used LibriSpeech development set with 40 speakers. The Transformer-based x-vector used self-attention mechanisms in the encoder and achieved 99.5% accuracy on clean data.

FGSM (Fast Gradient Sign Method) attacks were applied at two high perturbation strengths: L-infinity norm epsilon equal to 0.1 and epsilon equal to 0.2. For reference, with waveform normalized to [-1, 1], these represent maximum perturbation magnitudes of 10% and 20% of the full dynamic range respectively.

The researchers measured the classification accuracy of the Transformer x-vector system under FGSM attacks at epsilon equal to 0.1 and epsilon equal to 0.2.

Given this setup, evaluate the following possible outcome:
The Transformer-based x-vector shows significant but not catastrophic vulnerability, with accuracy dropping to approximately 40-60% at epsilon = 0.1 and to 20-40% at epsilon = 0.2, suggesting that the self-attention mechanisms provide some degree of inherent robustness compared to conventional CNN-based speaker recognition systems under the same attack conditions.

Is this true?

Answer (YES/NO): YES